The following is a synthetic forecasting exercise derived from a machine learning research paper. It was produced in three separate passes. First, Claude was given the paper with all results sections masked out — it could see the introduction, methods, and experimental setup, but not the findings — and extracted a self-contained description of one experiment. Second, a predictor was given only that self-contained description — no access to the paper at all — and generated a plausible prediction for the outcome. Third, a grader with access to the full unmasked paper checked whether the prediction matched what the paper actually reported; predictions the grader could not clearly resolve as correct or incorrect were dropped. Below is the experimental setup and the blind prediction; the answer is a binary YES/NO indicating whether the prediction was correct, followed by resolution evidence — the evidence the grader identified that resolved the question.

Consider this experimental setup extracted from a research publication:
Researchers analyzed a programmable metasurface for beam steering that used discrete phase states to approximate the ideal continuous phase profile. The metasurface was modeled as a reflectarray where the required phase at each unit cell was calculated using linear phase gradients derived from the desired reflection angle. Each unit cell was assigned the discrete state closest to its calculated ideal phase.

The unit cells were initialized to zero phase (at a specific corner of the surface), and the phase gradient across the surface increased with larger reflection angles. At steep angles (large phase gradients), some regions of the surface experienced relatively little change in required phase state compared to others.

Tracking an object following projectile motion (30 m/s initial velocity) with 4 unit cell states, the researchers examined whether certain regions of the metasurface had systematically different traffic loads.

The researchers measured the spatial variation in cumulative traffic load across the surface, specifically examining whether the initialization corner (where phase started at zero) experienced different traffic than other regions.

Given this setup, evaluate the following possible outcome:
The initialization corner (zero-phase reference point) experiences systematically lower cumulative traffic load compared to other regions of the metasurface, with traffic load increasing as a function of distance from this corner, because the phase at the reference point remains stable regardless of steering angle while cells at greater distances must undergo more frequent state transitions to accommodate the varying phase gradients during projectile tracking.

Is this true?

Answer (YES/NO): YES